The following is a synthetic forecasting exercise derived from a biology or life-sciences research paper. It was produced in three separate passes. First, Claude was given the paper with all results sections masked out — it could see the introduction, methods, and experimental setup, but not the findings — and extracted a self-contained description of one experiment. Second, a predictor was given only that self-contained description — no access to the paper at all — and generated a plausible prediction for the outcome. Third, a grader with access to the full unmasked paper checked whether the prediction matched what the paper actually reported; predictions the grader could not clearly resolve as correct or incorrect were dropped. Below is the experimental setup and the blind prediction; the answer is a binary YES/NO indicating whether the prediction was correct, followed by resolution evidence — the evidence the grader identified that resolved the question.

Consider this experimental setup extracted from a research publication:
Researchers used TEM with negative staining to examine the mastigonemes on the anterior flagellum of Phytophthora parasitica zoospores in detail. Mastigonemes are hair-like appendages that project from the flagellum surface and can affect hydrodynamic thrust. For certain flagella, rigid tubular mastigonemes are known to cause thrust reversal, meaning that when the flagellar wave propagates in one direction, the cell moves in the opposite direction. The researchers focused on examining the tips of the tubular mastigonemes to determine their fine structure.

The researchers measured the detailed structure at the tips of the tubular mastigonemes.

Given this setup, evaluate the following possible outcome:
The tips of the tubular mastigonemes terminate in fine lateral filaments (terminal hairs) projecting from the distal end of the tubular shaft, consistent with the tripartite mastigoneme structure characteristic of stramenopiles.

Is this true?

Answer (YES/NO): YES